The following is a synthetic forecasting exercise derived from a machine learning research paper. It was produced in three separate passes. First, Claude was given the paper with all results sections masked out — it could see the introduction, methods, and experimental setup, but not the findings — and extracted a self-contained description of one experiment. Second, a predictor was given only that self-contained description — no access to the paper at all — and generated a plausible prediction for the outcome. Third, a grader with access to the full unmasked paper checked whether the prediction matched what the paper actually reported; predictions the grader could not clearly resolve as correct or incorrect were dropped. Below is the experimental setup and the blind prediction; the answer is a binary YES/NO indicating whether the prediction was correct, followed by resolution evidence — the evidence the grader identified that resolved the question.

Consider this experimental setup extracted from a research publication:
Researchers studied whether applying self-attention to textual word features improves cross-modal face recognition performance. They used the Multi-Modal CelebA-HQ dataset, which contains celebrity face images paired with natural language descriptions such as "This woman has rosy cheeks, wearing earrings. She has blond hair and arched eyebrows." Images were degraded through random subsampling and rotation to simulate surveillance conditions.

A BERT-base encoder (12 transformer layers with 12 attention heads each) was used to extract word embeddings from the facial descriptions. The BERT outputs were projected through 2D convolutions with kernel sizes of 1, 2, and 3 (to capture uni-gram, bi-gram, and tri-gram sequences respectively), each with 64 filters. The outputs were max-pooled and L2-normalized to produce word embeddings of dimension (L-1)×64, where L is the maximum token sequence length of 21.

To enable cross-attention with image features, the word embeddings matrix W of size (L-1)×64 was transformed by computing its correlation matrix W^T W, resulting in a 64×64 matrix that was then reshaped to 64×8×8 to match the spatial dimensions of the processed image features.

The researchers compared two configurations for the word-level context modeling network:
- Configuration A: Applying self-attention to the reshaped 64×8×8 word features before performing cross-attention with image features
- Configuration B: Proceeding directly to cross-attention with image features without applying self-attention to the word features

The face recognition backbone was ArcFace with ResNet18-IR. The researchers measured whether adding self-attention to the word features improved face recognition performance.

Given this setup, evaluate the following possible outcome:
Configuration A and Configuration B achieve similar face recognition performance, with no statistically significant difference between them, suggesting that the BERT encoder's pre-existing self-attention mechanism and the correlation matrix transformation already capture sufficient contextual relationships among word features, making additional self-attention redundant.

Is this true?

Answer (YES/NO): YES